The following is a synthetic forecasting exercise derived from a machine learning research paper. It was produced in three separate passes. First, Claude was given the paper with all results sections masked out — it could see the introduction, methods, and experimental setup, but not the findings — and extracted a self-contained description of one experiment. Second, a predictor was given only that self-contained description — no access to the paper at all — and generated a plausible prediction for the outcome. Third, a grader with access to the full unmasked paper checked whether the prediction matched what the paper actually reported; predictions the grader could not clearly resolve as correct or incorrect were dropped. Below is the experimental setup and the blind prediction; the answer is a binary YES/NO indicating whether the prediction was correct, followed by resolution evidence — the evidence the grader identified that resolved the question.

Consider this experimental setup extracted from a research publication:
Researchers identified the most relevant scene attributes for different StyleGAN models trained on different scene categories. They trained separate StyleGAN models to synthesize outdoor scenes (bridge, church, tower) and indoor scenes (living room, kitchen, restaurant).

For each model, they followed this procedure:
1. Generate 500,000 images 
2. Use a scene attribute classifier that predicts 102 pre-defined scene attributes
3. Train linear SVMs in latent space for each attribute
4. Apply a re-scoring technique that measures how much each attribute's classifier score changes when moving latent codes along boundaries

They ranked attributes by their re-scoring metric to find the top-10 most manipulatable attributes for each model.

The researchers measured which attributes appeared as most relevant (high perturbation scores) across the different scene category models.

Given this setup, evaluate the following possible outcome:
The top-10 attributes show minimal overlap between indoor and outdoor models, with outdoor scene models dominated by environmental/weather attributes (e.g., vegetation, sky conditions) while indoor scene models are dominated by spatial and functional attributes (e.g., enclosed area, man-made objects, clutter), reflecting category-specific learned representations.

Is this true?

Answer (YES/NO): NO